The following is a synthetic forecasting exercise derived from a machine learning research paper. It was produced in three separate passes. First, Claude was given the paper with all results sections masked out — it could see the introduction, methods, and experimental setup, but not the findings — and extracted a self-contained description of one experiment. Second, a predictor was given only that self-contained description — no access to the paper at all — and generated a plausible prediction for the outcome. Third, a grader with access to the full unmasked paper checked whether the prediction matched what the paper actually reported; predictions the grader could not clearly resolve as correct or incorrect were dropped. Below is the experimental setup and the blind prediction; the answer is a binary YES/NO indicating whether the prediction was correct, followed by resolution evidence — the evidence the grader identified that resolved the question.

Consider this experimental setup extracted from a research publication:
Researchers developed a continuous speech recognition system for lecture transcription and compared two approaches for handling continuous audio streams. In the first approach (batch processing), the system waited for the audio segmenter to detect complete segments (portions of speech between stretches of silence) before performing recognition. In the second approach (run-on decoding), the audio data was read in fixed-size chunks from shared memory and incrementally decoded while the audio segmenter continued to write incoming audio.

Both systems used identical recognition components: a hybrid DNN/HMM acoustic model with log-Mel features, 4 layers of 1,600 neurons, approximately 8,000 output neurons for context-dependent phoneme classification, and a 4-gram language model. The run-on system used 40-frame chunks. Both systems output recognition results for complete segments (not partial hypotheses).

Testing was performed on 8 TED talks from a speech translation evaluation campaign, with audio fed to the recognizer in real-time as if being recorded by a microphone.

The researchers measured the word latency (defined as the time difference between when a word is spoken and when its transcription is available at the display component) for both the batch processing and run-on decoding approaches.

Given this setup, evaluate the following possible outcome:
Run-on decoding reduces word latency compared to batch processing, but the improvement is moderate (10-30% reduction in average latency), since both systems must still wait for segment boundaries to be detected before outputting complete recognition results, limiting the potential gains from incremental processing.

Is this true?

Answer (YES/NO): NO